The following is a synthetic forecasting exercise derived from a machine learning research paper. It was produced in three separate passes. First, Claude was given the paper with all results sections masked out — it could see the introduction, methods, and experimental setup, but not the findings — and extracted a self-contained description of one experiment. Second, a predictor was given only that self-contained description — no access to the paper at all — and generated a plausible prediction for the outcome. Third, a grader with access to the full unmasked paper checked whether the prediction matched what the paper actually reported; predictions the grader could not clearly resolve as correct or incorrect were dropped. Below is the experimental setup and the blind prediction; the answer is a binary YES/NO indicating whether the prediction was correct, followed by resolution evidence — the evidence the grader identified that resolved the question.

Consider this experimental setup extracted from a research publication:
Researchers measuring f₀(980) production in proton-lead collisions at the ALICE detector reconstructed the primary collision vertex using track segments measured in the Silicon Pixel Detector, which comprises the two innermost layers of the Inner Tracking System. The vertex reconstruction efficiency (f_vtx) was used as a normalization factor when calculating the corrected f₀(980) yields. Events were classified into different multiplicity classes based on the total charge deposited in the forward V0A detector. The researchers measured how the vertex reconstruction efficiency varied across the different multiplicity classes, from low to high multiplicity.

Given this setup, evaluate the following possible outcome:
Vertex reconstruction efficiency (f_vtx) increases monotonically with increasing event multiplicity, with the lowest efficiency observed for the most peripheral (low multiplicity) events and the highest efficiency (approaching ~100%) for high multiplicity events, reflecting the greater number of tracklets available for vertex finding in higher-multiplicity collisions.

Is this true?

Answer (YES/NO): NO